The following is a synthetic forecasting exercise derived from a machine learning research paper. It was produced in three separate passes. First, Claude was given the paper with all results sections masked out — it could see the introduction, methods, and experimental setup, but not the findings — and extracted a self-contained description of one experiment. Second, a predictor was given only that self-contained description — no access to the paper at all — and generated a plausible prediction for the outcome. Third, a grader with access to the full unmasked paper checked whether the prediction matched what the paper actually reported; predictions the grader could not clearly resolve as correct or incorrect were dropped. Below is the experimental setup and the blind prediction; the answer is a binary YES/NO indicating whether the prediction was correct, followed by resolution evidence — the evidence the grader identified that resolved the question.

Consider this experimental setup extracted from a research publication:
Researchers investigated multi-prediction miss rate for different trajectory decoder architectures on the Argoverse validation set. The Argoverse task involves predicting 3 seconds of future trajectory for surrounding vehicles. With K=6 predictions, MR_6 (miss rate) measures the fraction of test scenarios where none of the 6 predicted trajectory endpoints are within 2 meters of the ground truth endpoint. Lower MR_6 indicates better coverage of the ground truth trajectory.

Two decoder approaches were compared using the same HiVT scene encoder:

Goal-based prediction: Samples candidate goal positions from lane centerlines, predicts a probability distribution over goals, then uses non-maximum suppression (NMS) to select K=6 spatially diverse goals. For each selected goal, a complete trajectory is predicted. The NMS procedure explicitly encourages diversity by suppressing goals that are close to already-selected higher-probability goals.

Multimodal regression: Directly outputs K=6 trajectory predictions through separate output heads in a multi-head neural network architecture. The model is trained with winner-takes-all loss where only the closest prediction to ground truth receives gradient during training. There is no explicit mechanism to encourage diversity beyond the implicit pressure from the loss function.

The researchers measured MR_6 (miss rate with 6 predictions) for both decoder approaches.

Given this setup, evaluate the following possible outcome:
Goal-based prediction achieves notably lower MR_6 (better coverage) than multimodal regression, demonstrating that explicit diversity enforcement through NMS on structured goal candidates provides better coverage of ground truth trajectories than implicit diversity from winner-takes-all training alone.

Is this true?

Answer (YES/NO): NO